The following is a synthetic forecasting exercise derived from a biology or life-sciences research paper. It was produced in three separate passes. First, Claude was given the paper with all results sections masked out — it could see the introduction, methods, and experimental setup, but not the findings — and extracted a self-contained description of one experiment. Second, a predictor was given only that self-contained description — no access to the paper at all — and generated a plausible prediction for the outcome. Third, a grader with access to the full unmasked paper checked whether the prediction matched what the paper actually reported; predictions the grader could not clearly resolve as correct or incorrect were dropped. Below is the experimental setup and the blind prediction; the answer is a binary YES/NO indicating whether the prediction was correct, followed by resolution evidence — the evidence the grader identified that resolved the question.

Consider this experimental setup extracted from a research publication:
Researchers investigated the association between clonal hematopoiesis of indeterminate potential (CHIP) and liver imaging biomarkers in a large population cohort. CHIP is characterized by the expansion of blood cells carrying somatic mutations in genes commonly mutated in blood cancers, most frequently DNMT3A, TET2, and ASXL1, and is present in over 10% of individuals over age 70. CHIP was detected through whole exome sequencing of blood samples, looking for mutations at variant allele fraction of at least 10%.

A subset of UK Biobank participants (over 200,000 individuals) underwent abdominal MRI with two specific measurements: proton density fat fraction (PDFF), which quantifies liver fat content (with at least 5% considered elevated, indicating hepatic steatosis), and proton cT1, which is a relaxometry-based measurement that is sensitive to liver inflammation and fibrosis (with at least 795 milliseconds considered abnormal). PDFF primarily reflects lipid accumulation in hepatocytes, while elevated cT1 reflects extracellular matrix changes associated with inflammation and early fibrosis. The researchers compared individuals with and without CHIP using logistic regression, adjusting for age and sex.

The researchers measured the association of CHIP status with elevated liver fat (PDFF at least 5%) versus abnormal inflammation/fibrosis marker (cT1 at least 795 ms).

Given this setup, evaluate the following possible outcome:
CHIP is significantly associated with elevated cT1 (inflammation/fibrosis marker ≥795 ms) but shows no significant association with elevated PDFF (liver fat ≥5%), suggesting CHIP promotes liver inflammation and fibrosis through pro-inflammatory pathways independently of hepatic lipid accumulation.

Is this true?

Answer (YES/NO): YES